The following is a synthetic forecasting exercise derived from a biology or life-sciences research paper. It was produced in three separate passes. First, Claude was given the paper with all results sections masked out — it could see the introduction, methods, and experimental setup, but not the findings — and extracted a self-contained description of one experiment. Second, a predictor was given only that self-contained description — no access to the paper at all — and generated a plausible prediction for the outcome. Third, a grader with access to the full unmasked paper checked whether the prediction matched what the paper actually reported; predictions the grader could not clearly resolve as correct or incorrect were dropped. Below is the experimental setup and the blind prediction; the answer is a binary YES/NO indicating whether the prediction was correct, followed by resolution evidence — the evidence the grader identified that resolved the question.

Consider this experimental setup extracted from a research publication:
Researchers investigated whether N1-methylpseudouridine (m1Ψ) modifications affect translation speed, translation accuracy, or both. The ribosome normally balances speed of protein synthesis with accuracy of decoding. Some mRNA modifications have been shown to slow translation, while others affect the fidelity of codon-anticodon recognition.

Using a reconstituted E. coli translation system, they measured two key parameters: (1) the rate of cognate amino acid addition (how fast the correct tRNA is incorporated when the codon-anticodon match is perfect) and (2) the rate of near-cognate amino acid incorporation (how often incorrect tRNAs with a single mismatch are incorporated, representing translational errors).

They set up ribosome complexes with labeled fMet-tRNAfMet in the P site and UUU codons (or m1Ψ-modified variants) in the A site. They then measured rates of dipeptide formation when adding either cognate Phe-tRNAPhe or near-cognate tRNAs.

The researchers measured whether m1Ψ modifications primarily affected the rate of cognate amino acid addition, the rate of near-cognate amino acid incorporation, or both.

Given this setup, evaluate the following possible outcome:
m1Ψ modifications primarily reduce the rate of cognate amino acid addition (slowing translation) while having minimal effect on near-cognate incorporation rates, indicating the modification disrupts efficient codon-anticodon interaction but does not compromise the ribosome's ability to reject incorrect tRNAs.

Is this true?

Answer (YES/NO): NO